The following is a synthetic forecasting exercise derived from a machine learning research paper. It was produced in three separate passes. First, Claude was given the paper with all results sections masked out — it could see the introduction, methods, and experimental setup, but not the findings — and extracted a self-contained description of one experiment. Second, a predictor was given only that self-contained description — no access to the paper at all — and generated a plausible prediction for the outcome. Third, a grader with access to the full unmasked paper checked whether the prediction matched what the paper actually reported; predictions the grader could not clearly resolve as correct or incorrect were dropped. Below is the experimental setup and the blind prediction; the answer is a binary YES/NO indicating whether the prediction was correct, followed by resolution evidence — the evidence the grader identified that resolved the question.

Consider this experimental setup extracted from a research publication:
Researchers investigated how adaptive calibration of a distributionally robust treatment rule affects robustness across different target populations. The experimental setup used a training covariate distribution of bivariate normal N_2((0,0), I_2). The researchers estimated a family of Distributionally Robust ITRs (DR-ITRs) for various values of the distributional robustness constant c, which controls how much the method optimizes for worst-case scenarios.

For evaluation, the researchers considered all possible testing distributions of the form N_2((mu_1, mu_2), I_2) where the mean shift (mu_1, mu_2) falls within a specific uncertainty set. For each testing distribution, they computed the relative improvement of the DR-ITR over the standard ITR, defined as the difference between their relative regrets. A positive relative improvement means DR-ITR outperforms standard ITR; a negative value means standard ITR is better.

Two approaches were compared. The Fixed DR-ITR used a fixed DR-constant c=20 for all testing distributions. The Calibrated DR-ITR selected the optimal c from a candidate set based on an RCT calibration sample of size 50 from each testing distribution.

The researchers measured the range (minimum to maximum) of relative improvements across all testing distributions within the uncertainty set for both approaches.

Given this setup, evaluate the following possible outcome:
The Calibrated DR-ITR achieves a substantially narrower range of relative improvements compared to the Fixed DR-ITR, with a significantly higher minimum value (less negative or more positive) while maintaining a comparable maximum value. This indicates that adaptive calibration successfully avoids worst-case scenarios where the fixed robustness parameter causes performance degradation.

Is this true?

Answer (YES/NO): YES